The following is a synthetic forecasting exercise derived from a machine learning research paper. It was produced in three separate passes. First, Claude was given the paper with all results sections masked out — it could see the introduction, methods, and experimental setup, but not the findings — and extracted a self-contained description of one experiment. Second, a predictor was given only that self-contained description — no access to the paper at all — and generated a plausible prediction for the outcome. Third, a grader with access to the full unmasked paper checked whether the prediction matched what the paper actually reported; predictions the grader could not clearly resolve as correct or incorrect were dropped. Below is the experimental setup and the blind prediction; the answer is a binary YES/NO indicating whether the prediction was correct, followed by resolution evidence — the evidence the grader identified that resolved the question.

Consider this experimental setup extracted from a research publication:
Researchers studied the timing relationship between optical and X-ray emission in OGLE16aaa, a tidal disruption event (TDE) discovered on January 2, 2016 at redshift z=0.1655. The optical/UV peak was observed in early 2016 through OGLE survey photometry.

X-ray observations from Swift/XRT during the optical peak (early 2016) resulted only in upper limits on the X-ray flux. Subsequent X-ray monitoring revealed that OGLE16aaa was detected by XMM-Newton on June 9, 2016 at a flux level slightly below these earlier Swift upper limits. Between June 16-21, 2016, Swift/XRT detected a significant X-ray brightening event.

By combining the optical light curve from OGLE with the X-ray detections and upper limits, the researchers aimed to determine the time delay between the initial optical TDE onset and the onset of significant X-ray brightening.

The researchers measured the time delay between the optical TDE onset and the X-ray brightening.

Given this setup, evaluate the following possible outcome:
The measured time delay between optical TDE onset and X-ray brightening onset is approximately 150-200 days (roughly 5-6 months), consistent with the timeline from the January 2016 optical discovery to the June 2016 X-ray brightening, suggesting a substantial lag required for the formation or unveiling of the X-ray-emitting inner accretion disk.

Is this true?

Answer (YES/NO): YES